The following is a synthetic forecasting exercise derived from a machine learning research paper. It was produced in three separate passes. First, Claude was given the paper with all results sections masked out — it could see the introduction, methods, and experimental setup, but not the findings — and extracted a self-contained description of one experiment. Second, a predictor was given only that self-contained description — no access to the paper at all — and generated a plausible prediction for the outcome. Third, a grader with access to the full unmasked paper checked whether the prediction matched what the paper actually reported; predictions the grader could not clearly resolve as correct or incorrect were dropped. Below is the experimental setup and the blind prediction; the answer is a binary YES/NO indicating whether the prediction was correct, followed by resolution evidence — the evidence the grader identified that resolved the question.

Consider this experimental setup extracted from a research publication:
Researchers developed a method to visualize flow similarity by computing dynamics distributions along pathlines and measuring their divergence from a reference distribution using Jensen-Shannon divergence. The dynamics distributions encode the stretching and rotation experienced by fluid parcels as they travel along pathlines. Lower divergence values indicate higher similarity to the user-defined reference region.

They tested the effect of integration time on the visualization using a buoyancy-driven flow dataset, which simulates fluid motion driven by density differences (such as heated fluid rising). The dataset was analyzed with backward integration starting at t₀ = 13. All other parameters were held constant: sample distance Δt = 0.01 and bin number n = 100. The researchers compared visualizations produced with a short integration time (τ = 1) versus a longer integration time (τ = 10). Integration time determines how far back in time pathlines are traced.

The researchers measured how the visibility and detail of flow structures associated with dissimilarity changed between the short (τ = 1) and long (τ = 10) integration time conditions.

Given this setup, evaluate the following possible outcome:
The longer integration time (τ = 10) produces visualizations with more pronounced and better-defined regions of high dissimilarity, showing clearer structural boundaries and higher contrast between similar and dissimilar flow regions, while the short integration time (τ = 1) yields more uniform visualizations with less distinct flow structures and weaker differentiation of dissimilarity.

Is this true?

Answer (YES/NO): YES